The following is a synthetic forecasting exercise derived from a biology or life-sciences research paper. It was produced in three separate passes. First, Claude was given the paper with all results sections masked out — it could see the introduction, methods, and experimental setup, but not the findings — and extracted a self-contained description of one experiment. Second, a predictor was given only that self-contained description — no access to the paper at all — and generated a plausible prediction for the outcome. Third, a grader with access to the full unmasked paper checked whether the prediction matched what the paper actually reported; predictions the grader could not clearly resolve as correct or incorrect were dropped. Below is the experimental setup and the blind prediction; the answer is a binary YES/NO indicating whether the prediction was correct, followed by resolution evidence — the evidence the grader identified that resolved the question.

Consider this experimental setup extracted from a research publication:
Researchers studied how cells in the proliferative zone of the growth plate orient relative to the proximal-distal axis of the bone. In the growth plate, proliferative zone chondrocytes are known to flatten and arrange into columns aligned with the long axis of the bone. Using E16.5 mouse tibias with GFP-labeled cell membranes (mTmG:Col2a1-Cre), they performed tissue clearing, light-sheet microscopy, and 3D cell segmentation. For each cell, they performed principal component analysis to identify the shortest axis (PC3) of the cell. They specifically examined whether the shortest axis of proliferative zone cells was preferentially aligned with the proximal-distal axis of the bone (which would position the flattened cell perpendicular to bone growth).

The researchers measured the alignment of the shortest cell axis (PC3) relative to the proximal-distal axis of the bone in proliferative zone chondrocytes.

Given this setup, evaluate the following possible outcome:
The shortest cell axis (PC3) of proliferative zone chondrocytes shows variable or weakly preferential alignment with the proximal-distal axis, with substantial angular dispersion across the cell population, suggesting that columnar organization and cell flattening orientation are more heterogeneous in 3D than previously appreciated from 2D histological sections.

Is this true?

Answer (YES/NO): NO